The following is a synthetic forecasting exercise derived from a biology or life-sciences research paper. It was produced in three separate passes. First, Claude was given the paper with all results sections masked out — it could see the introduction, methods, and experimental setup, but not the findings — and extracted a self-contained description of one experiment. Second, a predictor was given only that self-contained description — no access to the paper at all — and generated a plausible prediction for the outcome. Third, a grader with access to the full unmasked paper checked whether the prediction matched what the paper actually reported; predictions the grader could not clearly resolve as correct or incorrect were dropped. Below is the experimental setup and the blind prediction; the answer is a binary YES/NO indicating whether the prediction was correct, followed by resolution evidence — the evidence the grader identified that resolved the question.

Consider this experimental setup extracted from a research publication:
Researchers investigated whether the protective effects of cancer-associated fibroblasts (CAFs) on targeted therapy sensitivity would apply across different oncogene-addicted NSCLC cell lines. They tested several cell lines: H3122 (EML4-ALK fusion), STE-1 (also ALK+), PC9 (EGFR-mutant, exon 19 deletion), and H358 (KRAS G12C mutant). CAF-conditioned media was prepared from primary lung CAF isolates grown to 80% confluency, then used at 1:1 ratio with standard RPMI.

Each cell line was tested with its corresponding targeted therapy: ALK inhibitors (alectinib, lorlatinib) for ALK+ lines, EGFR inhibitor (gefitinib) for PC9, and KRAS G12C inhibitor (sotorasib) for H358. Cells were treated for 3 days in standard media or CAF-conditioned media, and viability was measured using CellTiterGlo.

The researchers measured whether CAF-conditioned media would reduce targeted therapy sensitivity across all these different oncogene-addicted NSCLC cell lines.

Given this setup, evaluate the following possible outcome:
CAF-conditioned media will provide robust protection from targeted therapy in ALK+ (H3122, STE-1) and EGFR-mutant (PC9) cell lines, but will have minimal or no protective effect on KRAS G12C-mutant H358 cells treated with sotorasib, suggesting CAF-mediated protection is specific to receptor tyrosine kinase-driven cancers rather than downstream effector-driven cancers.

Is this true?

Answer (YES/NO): NO